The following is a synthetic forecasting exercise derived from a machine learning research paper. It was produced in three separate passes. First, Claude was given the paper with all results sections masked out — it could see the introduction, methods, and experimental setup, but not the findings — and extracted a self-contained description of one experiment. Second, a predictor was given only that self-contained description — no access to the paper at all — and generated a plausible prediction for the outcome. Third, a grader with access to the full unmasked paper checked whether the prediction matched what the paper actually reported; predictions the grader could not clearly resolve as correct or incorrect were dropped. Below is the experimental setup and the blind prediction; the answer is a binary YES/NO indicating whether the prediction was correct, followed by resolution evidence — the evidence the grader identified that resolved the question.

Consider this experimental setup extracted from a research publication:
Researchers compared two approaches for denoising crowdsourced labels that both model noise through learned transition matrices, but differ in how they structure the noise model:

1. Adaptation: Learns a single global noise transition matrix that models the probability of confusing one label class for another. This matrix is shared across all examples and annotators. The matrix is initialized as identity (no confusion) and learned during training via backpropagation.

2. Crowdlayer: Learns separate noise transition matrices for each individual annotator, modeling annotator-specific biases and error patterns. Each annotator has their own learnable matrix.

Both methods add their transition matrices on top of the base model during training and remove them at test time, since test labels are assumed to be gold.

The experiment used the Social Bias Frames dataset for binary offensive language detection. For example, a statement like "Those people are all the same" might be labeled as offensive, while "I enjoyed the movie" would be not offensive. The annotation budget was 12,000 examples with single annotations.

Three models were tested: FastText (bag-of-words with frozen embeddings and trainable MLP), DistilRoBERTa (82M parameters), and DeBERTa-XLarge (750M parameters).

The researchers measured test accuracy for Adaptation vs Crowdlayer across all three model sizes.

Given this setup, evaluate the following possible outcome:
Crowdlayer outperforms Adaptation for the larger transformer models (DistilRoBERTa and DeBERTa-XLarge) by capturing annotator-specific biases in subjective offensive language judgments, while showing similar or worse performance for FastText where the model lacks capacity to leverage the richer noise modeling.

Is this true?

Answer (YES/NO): NO